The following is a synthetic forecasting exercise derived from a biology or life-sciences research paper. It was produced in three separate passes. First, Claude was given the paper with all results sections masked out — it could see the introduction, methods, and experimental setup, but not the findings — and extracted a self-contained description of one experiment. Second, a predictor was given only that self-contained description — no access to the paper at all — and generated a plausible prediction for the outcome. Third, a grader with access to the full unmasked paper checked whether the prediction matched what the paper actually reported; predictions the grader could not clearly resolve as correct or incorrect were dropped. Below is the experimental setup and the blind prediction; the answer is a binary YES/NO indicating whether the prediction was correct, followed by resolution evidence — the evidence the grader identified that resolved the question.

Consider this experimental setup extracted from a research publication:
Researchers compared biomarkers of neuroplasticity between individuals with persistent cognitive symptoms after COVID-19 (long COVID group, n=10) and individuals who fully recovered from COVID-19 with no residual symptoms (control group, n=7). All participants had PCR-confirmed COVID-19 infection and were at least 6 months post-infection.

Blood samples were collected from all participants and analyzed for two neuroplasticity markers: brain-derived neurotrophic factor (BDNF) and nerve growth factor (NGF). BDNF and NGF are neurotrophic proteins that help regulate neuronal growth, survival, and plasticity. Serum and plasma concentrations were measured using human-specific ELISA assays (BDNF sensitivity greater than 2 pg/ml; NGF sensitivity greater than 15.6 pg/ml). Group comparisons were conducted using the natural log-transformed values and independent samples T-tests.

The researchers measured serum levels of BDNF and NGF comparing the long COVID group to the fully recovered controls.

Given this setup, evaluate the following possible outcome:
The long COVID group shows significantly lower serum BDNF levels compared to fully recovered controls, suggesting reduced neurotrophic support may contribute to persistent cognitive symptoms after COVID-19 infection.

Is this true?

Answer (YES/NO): NO